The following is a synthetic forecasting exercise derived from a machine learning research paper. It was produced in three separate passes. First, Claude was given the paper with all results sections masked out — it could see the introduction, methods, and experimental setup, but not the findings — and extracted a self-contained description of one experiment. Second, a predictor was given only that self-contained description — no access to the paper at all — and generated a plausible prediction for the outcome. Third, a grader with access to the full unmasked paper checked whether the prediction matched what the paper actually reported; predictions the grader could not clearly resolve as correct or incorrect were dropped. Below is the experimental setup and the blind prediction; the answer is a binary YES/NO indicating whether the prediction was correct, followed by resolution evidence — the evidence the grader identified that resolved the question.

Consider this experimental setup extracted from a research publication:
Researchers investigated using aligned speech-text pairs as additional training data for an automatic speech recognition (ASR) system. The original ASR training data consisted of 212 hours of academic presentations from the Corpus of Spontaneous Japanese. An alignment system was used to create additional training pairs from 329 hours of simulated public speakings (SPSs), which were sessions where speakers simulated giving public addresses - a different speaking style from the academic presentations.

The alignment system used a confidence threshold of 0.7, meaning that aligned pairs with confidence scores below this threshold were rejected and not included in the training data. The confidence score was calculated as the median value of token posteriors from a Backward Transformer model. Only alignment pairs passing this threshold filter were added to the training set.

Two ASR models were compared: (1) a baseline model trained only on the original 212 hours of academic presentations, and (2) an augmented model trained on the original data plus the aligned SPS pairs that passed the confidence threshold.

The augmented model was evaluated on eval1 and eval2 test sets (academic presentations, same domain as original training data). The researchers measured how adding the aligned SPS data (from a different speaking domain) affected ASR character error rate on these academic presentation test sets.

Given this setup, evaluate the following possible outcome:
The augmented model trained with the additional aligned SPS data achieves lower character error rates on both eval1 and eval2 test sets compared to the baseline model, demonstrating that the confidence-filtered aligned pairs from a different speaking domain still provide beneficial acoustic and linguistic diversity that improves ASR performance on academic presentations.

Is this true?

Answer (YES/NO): YES